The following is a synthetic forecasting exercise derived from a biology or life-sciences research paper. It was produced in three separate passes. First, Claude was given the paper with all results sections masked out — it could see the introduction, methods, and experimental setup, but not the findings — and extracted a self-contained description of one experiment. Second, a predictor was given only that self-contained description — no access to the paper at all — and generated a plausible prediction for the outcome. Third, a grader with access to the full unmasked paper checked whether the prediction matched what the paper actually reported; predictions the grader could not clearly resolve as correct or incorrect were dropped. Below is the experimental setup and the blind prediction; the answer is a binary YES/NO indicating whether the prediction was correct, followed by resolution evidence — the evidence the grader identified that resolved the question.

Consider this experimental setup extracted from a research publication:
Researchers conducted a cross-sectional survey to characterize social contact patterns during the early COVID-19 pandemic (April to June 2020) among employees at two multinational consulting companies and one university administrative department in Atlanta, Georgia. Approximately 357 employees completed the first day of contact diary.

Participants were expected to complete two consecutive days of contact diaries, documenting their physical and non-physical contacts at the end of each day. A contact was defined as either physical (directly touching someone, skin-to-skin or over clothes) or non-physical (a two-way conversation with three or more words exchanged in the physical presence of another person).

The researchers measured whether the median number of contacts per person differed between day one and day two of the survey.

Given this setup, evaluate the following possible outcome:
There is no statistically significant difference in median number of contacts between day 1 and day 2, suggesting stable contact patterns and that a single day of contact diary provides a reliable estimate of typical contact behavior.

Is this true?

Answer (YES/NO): YES